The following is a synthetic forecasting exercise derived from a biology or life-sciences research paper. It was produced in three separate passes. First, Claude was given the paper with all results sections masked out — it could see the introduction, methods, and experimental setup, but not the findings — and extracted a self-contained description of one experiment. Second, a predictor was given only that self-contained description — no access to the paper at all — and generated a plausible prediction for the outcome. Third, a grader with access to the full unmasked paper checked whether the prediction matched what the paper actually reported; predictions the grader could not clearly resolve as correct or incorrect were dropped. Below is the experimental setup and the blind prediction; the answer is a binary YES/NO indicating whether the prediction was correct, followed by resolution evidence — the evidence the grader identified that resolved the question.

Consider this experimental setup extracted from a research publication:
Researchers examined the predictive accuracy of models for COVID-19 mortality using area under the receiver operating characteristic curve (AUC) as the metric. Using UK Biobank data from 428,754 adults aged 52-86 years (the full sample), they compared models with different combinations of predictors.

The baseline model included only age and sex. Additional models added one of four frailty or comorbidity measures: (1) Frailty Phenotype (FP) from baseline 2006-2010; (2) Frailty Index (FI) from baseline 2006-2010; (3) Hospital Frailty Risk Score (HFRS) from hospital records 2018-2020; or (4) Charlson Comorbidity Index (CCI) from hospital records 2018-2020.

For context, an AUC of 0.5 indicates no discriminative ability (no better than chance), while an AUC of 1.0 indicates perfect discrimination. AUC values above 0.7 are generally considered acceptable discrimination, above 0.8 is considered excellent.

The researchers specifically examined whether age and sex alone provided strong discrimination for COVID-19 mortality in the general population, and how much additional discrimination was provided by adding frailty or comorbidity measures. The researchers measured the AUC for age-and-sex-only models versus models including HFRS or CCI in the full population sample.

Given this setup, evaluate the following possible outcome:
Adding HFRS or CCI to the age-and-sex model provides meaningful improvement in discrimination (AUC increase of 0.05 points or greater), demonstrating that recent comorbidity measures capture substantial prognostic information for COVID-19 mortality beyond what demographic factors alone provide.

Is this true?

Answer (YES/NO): YES